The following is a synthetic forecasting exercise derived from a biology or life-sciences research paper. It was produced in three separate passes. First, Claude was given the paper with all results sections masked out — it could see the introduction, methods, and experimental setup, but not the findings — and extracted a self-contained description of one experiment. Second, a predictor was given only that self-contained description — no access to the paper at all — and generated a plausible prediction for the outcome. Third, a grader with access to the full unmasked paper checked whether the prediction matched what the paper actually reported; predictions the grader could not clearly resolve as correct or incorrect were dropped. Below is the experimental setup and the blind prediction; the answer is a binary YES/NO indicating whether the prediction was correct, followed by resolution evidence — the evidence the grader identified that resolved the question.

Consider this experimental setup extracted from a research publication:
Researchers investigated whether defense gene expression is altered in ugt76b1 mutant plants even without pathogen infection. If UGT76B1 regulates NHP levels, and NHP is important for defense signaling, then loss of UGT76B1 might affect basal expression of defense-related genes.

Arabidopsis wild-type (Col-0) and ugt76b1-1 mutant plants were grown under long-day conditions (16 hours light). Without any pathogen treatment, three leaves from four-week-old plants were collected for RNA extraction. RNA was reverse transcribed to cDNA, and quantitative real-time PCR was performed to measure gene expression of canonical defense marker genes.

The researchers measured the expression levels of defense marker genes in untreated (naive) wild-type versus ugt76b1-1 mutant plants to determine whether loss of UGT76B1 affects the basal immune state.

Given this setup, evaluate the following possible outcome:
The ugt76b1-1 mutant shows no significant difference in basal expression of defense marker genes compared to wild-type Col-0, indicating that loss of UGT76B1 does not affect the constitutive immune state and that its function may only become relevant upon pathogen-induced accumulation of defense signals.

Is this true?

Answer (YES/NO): NO